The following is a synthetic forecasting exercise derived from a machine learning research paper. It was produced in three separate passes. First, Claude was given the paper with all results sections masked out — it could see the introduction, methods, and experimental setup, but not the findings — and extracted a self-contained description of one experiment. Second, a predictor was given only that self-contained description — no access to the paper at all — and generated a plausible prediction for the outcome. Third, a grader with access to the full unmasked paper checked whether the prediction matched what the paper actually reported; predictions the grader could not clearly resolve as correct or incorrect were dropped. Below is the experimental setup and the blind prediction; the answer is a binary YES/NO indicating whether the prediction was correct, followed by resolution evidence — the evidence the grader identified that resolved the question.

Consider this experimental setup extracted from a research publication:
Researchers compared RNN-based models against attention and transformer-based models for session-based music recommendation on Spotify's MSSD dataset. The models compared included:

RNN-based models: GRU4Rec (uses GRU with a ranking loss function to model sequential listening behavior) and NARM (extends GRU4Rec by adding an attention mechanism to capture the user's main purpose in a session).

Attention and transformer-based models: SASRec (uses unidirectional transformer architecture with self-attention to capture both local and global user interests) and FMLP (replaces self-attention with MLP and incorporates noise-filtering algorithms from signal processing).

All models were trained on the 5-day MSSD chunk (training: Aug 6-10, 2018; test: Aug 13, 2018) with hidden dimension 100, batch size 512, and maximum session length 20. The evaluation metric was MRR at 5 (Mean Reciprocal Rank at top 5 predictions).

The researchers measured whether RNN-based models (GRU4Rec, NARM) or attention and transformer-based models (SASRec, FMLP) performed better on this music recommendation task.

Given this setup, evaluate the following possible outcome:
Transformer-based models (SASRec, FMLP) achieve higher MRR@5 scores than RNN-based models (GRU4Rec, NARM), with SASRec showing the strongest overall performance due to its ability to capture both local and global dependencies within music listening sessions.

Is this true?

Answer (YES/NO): NO